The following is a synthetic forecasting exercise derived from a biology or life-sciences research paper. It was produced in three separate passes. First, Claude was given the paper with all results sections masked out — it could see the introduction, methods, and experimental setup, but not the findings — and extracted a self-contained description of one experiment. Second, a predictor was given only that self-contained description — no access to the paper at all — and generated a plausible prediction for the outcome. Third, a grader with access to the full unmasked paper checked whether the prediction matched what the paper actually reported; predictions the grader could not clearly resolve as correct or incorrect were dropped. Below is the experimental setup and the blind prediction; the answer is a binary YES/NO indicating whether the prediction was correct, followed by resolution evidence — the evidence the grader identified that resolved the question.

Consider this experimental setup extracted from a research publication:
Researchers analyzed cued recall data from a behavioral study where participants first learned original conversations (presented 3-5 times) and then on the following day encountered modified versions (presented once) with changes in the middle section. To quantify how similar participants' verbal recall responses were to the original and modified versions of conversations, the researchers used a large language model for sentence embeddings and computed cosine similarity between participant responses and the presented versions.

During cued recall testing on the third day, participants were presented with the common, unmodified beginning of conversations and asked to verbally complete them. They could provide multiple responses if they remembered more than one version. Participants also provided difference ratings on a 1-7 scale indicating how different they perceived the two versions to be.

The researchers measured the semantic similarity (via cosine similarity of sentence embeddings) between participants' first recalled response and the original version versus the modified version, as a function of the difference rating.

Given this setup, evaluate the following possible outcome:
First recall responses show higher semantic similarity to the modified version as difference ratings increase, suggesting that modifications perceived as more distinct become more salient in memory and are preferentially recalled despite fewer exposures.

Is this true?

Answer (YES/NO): NO